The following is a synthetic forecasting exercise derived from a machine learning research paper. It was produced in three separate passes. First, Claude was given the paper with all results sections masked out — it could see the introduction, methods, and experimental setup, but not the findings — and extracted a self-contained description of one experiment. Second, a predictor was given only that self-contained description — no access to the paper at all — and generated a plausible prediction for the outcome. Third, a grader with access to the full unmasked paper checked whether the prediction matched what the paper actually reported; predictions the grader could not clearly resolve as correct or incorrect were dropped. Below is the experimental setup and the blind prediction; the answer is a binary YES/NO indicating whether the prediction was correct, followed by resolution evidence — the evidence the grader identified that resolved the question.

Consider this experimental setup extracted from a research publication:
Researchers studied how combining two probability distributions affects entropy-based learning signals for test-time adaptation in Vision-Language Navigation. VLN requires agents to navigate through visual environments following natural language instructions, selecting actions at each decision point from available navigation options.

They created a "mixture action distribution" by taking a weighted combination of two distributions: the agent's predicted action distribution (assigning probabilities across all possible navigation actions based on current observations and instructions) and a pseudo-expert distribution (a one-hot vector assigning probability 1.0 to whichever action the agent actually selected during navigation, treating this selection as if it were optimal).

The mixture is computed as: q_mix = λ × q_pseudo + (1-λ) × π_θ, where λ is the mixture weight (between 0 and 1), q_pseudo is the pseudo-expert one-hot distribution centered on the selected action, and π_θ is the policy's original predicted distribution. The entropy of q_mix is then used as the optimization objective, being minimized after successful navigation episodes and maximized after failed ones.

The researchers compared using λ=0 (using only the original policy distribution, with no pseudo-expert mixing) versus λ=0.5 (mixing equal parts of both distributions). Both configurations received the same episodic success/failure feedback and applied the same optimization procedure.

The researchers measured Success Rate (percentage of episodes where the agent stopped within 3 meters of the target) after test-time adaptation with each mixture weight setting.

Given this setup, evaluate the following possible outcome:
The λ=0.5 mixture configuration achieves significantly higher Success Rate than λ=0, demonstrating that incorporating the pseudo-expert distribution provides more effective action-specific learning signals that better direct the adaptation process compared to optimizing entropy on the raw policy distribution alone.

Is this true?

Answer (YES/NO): YES